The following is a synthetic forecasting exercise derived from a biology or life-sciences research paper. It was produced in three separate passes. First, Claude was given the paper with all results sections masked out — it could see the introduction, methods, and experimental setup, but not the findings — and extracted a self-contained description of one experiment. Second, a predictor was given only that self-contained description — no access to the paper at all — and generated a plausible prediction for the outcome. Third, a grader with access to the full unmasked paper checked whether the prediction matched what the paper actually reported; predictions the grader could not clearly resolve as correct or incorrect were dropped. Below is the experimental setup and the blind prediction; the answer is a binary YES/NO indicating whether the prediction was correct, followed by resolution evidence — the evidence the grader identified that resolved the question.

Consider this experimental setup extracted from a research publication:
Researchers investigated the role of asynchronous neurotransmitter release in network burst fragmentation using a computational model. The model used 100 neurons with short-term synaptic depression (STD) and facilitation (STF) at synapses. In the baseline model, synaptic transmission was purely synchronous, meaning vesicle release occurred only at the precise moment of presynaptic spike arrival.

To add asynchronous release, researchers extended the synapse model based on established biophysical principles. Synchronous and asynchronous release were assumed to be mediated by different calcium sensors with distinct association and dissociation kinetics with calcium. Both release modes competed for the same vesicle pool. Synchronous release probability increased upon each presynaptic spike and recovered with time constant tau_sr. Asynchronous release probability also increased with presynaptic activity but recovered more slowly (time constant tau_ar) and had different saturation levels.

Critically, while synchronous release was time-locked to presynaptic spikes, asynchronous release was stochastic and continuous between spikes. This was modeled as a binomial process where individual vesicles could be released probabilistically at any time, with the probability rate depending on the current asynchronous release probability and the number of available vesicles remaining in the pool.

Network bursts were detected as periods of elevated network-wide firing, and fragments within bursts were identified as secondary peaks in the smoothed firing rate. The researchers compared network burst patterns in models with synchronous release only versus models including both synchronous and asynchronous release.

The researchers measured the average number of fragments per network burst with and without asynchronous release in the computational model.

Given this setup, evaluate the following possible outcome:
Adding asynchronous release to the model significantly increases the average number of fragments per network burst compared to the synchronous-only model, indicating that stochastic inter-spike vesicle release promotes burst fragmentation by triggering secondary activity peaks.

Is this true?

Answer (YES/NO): YES